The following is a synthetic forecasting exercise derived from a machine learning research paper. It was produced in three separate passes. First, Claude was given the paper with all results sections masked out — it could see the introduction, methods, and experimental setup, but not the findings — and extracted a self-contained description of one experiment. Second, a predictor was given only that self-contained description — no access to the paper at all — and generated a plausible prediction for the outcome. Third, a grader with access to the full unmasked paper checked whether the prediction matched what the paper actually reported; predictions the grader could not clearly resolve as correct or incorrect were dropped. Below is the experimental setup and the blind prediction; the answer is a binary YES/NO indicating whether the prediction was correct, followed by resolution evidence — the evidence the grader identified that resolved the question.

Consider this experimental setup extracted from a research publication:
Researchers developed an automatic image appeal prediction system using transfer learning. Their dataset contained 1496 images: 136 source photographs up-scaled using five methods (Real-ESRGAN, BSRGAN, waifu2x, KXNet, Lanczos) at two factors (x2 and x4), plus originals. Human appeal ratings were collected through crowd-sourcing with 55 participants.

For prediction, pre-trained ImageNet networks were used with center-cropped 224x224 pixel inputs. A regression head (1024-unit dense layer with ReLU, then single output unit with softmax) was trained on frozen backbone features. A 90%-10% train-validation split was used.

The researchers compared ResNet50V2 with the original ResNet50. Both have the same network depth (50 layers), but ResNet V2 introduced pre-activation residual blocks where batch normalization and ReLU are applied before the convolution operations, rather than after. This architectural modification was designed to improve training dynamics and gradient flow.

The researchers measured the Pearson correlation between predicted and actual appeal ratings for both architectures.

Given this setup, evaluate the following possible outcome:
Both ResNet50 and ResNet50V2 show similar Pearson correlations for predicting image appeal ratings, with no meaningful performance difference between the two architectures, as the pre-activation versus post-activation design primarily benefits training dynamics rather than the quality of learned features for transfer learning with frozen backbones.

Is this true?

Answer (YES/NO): NO